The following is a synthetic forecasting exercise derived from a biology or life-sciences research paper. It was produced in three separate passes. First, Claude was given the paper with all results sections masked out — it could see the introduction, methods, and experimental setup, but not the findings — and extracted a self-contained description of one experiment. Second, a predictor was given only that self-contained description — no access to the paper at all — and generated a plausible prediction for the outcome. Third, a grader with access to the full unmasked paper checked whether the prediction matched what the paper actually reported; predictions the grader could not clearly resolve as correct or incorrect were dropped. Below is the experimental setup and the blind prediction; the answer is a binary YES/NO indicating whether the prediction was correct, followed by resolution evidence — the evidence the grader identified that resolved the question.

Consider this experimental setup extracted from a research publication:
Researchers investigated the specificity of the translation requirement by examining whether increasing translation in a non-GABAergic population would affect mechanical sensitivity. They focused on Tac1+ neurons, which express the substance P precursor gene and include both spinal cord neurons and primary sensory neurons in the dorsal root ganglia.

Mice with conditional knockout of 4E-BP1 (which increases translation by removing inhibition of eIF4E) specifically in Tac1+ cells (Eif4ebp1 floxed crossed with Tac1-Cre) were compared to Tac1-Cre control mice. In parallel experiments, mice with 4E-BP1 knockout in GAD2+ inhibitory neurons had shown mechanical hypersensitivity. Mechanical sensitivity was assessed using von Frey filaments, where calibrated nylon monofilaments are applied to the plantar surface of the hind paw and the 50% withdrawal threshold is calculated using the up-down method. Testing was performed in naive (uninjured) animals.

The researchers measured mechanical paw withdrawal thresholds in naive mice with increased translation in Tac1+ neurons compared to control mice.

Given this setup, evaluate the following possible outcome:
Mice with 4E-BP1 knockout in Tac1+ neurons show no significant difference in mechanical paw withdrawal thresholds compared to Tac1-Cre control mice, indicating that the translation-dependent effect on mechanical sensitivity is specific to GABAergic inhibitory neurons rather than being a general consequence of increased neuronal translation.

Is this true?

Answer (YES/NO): YES